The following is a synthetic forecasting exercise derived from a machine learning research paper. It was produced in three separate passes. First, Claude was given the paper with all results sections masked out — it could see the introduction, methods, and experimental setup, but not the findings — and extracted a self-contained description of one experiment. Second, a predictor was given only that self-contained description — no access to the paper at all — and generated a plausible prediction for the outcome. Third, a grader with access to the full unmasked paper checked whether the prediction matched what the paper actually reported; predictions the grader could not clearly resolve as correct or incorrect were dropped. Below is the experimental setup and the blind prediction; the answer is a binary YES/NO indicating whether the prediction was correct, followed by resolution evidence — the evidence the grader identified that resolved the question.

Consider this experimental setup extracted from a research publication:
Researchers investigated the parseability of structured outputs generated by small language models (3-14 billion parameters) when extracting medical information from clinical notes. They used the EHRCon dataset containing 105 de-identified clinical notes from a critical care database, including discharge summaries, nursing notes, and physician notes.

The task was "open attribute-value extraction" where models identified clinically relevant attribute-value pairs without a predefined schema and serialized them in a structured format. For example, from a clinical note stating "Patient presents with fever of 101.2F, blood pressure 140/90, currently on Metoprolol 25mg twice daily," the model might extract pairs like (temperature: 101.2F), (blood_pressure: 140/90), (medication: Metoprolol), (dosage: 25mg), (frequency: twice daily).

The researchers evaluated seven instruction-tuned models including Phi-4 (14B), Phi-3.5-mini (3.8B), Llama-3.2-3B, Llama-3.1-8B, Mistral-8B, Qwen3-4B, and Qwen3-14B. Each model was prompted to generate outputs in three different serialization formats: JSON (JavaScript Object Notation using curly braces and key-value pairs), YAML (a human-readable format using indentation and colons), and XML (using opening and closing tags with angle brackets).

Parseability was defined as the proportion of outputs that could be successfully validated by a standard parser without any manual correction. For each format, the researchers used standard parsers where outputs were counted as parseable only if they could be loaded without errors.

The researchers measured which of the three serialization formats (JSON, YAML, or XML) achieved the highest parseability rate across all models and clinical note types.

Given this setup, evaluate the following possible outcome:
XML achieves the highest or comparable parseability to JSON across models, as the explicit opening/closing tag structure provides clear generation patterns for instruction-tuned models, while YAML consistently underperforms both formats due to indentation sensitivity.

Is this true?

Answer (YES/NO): NO